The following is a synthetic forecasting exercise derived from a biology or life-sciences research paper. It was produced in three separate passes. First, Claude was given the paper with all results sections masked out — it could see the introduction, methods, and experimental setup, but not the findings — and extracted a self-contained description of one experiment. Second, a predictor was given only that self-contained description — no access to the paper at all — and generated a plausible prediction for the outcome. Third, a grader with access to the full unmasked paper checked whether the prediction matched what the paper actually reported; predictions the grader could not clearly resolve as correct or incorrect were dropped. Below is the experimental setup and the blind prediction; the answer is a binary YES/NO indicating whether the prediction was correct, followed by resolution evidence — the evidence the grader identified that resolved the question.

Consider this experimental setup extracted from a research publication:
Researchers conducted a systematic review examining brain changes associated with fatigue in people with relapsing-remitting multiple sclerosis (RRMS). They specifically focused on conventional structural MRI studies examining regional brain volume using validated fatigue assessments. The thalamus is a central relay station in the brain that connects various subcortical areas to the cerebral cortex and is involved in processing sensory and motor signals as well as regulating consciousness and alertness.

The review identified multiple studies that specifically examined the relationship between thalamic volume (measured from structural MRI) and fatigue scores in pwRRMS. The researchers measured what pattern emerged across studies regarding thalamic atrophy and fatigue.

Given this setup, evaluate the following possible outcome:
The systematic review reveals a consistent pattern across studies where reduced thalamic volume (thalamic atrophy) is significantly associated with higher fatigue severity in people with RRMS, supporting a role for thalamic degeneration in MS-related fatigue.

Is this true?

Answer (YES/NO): NO